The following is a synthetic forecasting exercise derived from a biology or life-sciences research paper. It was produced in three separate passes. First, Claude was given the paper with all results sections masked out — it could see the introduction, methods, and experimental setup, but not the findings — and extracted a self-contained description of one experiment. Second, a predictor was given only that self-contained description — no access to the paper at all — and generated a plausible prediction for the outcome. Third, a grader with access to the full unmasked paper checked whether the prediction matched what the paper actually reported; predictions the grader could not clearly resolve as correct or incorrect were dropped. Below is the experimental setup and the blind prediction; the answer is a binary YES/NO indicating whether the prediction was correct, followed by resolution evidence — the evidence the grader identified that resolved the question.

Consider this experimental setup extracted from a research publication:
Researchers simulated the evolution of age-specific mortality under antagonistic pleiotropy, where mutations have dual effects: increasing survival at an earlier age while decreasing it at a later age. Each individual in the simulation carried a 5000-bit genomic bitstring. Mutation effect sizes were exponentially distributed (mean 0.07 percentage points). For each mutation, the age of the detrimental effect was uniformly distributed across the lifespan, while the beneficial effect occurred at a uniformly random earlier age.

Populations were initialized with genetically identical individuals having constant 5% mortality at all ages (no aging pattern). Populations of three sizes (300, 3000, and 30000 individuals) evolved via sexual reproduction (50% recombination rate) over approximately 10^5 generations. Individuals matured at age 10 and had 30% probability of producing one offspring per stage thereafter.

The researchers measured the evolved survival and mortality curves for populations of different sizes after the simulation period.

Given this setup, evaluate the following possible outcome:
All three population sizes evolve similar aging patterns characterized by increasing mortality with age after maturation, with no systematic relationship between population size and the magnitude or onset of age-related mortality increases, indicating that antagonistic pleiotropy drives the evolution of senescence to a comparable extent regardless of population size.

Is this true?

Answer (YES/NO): NO